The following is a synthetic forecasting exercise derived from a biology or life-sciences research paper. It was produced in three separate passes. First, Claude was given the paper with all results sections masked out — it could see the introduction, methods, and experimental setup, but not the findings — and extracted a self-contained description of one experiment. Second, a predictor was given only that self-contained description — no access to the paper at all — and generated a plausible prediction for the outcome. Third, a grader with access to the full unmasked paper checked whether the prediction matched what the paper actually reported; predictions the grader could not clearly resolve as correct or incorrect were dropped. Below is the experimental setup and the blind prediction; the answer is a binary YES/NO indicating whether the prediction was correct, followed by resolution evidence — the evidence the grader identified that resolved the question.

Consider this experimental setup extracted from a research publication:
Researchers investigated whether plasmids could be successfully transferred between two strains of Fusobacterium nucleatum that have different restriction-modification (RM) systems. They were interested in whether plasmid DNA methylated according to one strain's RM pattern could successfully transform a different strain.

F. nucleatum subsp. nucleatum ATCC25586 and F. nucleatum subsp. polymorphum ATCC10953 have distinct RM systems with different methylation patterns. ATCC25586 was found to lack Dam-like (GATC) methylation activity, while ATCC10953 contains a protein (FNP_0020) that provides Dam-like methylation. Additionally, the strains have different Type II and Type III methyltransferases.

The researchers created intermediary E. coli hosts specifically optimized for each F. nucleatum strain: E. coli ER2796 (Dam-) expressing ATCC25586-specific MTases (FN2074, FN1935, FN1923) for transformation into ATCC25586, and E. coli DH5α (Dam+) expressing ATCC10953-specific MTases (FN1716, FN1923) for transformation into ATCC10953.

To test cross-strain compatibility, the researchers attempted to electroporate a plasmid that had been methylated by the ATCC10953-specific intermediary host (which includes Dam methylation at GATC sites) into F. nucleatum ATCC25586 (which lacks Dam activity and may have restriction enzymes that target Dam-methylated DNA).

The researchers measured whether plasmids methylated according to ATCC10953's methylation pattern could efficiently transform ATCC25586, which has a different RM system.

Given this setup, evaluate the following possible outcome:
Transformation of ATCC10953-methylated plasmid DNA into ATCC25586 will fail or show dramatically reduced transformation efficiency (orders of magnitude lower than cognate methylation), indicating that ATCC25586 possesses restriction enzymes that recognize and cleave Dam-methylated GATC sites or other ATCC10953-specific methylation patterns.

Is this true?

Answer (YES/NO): YES